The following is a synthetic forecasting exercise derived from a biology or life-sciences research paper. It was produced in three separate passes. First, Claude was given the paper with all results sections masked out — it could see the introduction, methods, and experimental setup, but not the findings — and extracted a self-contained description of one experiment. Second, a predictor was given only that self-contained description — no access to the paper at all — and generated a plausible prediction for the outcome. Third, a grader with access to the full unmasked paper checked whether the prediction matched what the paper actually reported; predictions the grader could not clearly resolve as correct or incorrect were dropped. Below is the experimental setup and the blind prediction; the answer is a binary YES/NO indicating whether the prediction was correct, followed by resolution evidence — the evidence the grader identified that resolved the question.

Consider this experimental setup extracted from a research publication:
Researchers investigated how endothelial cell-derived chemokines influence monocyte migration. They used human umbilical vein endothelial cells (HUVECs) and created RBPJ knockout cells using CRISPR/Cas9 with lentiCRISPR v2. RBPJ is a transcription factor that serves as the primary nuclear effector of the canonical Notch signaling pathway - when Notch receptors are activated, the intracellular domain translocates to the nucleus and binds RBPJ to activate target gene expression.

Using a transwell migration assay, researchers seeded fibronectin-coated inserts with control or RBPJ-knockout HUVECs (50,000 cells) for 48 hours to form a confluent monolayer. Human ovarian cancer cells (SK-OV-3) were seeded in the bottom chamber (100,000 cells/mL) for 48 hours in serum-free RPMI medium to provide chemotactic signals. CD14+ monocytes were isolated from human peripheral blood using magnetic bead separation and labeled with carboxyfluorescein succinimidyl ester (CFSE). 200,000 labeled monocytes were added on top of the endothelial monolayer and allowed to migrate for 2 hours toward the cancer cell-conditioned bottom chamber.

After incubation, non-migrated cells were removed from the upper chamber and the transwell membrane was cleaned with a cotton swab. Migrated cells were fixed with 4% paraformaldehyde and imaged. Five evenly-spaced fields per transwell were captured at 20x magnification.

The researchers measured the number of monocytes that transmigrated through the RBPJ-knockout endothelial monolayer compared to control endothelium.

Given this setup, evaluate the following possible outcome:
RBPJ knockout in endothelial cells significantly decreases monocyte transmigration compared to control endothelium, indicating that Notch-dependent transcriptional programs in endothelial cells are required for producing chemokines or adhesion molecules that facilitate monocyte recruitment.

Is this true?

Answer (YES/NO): YES